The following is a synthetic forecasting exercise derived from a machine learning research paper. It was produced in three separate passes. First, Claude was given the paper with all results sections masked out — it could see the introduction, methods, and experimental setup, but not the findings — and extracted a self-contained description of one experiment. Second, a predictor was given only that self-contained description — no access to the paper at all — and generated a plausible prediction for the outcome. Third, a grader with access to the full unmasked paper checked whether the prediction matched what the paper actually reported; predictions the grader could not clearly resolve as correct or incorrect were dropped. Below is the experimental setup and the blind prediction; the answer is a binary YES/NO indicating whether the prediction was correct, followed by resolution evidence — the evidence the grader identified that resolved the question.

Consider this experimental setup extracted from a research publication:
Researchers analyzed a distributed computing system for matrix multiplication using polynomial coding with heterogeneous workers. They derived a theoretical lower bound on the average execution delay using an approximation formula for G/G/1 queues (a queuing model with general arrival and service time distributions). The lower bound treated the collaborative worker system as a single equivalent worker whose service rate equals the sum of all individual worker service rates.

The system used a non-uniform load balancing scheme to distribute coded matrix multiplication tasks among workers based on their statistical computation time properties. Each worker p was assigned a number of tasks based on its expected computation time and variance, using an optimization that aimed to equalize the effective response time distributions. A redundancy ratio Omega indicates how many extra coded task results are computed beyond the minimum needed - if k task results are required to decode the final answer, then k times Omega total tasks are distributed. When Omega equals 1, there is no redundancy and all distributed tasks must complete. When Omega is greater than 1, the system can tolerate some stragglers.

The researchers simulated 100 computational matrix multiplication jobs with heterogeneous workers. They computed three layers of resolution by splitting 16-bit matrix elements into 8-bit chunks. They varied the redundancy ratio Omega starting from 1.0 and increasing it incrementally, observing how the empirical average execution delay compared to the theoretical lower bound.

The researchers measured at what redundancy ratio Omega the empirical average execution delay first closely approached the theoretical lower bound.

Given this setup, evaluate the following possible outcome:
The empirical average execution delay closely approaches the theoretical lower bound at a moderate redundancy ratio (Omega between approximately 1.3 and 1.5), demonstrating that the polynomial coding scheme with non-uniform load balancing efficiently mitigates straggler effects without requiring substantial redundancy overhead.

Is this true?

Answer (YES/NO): NO